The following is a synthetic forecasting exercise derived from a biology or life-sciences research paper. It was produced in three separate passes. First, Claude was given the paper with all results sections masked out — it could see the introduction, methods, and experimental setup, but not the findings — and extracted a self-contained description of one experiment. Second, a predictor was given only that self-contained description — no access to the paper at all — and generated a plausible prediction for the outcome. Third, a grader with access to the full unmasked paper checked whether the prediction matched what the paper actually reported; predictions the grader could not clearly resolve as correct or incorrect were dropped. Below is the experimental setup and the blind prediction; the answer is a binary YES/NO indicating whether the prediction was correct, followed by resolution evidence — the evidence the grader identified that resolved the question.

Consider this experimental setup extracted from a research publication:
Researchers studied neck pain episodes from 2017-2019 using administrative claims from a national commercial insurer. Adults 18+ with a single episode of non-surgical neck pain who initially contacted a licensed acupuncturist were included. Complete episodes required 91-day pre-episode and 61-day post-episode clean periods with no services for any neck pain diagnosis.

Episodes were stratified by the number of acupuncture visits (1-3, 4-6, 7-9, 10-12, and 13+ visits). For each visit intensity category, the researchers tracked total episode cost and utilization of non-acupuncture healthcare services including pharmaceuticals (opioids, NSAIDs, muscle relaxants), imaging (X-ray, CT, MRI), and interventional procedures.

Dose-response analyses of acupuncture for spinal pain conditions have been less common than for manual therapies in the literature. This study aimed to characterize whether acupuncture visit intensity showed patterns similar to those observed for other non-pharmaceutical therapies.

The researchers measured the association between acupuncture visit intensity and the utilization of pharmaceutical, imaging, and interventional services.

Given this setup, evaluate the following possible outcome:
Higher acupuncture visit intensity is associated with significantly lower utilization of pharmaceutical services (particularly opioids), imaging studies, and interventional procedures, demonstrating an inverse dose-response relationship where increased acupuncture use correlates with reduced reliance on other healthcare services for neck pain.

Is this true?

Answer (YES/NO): NO